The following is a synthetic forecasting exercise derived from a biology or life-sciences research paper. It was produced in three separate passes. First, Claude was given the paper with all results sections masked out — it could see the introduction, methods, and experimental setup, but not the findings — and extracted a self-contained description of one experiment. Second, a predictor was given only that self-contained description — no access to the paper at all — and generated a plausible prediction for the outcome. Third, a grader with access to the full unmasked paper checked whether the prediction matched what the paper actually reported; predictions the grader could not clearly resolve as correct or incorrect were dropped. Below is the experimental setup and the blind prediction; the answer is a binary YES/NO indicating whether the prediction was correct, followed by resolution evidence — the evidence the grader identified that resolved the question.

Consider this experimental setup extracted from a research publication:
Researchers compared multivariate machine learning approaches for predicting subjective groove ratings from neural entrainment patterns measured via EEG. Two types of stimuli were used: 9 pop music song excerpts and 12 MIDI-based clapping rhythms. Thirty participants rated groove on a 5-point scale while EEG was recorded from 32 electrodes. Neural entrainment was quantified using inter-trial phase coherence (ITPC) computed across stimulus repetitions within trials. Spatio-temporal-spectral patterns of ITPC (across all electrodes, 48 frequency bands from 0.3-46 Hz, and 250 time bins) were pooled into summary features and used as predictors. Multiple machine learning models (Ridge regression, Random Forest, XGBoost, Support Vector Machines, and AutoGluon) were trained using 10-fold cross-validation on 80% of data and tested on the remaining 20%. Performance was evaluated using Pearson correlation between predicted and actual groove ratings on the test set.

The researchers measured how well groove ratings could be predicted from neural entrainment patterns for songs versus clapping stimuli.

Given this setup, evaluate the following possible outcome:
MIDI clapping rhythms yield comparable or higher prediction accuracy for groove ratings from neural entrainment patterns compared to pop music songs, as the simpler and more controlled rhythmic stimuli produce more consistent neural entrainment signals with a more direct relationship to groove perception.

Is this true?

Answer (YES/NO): NO